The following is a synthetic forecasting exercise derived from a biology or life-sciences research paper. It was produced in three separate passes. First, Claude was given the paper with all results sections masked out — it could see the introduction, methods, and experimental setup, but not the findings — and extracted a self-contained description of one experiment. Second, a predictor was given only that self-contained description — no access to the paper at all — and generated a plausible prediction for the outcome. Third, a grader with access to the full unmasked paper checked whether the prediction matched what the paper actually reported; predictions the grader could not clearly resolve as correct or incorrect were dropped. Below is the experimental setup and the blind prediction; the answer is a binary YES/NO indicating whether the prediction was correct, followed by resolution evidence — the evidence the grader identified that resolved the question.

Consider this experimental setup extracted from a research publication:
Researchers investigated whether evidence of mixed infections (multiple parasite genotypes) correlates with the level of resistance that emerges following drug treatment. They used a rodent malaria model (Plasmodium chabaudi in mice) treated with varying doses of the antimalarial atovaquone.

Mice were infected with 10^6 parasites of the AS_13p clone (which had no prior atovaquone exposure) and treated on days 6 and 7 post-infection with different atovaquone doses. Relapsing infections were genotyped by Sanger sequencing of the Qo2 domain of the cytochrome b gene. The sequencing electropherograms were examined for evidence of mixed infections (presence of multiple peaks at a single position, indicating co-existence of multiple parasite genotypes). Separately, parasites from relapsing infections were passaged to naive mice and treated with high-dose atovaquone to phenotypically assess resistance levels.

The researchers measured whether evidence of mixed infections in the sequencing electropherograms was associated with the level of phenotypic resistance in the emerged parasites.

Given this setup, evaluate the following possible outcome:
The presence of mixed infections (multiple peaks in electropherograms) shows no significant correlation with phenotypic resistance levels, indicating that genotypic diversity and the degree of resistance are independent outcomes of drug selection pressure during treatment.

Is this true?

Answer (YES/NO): NO